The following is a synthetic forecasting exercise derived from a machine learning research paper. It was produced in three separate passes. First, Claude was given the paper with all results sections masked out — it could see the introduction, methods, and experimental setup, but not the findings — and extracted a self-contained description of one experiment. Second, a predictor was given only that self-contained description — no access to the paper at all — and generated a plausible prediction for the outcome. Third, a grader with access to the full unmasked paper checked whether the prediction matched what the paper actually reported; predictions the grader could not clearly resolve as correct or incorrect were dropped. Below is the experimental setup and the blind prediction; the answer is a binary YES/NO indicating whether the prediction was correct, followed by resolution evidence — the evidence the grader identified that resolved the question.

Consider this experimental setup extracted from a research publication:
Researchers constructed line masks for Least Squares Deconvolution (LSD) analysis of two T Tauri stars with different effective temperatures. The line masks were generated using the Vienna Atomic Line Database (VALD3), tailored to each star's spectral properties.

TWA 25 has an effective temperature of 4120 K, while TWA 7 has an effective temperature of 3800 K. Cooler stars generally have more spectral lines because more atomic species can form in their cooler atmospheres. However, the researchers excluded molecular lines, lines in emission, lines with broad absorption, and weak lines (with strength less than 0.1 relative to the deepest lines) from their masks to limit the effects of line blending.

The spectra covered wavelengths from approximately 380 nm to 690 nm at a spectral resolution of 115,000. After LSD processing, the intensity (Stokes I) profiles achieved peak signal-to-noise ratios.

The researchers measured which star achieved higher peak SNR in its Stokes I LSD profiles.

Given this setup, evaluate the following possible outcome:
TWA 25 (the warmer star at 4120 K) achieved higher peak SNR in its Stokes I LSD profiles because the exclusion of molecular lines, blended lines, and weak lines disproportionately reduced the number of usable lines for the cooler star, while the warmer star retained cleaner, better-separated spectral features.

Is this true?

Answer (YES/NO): YES